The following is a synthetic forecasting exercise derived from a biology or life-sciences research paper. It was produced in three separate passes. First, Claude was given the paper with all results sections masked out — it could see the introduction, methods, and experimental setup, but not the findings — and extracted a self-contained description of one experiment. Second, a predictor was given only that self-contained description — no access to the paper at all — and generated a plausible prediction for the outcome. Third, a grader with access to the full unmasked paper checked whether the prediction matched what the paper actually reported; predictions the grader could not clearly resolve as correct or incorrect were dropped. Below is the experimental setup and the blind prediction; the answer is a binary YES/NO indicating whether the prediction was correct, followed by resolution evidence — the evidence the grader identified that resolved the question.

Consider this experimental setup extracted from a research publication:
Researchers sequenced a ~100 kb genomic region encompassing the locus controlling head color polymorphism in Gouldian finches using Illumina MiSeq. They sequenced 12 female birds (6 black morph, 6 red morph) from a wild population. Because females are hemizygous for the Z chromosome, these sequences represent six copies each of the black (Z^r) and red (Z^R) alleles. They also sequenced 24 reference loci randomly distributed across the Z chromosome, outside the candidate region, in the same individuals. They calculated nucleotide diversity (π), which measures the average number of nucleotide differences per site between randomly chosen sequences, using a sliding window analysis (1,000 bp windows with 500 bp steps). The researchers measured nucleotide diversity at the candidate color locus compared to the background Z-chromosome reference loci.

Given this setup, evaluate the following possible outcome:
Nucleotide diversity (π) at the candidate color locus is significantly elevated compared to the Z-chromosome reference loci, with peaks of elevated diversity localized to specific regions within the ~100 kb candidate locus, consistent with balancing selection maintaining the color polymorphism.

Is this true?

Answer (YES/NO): YES